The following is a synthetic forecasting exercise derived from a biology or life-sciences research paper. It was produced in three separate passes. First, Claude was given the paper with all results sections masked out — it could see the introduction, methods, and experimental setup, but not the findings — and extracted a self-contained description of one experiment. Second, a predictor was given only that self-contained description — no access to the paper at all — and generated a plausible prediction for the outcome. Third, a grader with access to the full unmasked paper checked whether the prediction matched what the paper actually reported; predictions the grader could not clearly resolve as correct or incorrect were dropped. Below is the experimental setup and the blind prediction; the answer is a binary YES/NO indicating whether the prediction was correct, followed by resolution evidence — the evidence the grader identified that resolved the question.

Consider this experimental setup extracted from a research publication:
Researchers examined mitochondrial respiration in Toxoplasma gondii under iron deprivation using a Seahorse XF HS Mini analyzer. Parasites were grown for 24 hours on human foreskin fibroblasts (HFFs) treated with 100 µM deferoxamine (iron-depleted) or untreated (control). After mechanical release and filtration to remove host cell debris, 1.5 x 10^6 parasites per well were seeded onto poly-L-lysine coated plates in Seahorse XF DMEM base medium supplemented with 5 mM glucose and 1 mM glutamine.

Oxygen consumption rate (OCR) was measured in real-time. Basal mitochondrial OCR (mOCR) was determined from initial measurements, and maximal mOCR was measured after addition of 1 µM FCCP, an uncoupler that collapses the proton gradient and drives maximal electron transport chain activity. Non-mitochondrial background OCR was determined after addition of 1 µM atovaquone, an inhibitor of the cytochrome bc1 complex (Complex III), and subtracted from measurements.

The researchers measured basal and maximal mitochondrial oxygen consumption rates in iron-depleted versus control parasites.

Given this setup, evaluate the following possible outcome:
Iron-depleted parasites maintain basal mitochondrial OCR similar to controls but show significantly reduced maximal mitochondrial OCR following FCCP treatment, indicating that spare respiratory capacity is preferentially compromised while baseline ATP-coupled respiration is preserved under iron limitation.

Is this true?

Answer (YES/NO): NO